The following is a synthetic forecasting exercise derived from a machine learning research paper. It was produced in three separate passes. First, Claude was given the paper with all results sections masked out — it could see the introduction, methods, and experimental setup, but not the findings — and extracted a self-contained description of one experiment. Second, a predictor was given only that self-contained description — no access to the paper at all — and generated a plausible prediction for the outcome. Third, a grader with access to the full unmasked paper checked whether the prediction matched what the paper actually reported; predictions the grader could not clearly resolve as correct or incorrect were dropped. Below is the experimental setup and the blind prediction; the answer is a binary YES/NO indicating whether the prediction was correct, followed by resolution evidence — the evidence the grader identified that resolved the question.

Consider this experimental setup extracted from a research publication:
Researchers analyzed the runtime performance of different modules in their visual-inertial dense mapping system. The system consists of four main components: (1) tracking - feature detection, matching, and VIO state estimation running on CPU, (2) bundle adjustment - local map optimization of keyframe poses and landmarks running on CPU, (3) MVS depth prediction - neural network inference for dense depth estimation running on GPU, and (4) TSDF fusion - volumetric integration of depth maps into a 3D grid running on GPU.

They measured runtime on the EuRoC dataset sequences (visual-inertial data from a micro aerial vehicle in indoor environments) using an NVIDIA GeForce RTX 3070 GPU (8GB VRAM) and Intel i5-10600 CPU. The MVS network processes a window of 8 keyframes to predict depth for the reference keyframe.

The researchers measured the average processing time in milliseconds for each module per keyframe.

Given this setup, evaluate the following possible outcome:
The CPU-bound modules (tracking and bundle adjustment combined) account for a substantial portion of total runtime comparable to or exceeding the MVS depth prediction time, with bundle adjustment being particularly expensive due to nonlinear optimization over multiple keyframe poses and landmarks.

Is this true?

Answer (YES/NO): NO